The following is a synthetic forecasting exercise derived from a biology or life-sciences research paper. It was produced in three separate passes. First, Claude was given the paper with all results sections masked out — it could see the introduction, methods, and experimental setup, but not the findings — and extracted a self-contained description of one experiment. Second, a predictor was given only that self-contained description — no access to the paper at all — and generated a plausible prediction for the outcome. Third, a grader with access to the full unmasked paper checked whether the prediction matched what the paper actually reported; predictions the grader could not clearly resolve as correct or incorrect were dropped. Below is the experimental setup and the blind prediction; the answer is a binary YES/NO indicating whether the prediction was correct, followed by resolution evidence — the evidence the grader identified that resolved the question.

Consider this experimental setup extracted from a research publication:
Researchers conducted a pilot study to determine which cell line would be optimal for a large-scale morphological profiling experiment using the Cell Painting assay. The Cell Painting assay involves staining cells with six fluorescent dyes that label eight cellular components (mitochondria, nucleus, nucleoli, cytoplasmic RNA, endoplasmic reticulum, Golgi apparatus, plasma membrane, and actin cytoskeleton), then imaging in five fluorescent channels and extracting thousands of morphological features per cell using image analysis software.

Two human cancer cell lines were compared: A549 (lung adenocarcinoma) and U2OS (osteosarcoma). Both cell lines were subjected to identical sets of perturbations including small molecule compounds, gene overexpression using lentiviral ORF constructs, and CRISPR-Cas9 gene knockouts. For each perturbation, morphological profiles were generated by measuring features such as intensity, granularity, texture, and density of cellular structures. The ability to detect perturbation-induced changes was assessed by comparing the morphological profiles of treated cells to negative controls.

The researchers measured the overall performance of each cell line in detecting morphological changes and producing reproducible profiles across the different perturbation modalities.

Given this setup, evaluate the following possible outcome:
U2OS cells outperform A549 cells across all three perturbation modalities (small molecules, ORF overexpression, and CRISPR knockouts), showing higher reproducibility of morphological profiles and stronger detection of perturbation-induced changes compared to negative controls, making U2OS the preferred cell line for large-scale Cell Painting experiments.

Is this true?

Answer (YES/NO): NO